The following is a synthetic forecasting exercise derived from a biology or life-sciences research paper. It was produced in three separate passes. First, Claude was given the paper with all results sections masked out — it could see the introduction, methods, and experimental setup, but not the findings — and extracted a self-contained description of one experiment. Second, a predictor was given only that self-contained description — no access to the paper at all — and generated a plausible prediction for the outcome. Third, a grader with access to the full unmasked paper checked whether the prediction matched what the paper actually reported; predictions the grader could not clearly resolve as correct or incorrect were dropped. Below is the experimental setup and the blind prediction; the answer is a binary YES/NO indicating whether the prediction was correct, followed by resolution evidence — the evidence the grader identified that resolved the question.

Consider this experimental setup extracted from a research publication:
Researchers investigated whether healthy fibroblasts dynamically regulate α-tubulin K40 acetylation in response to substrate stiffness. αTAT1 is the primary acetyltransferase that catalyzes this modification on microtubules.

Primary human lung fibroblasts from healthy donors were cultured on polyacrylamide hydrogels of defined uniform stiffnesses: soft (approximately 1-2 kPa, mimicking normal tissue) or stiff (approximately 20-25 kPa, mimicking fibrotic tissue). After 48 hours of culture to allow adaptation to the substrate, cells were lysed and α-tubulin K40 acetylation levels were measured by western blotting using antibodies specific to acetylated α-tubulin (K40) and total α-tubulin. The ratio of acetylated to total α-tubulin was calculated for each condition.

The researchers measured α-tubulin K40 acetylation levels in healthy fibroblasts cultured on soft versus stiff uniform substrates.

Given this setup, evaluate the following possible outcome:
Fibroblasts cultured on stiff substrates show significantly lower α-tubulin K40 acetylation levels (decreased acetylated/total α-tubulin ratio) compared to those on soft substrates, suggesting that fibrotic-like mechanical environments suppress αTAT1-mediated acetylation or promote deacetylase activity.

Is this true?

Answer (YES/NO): NO